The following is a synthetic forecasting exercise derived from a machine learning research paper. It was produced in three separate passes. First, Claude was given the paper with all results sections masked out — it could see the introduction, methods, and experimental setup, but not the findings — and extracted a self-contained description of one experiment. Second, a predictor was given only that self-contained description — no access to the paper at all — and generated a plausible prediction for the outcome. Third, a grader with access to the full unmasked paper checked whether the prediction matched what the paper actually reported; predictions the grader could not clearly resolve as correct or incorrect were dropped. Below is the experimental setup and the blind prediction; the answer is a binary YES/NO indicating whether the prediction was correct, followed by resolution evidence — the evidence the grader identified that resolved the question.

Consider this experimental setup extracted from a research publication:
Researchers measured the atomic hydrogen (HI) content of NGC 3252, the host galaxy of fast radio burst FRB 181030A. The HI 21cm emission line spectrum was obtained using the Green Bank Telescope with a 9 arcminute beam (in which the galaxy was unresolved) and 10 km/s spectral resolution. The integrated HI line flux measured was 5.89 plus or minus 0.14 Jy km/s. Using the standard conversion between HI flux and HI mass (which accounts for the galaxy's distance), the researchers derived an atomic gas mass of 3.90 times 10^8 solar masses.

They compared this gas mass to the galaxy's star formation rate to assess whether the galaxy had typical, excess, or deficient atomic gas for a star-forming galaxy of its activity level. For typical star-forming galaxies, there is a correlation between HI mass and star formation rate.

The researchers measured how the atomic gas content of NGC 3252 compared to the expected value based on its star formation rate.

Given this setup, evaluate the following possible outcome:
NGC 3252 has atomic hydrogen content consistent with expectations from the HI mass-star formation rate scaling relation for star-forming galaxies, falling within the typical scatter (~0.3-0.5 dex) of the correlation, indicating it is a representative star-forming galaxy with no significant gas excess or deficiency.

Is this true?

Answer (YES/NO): NO